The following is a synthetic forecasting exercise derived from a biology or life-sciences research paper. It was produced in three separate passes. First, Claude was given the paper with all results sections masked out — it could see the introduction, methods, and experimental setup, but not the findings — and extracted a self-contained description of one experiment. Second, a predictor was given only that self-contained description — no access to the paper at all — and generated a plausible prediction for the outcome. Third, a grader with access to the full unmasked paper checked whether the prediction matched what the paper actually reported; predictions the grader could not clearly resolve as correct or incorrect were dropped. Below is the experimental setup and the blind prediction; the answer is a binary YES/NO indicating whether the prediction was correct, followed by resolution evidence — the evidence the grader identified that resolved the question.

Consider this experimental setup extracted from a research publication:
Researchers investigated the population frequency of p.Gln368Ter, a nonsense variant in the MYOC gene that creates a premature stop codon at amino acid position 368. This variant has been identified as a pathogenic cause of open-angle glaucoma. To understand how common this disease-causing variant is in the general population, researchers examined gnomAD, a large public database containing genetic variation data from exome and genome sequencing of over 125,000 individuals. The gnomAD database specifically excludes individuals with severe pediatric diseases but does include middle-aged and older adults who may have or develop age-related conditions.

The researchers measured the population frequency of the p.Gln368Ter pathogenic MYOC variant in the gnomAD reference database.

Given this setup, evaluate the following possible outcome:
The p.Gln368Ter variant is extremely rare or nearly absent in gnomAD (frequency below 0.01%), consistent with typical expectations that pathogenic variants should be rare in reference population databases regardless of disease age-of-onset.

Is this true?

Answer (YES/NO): NO